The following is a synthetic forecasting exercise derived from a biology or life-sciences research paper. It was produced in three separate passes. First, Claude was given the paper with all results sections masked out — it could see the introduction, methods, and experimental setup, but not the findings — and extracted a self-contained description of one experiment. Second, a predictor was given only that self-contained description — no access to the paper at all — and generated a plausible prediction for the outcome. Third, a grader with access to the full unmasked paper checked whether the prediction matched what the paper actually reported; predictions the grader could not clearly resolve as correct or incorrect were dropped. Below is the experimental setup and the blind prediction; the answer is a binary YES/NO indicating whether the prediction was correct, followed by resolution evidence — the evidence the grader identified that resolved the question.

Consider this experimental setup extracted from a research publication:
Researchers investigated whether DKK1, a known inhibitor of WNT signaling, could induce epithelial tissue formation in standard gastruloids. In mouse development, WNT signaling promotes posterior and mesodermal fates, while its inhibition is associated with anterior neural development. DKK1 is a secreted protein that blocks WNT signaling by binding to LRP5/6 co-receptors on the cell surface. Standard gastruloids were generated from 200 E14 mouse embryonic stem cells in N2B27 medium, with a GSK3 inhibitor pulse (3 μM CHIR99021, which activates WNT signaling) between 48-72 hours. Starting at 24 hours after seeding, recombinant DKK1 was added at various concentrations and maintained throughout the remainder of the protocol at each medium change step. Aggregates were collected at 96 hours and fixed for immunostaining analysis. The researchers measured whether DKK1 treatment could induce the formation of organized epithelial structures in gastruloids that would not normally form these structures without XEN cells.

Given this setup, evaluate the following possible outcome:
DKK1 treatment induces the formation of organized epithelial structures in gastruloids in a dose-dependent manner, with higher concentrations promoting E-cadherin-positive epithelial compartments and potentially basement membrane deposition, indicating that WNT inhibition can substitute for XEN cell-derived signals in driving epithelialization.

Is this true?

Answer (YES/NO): NO